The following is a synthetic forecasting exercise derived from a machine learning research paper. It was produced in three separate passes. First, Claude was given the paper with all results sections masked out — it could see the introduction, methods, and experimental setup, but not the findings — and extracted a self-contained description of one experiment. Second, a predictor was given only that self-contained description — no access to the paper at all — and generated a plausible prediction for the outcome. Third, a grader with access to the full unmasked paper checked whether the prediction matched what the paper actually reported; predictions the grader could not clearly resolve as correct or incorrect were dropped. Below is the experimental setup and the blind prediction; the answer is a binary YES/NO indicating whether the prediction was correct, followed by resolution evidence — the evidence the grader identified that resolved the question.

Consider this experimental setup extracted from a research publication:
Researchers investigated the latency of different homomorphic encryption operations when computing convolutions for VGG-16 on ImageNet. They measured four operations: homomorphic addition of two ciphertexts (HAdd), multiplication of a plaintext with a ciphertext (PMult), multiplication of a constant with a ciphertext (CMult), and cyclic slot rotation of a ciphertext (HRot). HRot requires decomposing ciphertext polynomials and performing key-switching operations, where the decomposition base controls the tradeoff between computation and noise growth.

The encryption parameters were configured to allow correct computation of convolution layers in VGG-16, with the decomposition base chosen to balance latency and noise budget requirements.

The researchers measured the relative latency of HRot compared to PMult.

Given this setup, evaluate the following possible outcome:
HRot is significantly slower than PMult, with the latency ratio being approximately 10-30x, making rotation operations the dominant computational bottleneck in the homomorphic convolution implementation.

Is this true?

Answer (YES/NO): NO